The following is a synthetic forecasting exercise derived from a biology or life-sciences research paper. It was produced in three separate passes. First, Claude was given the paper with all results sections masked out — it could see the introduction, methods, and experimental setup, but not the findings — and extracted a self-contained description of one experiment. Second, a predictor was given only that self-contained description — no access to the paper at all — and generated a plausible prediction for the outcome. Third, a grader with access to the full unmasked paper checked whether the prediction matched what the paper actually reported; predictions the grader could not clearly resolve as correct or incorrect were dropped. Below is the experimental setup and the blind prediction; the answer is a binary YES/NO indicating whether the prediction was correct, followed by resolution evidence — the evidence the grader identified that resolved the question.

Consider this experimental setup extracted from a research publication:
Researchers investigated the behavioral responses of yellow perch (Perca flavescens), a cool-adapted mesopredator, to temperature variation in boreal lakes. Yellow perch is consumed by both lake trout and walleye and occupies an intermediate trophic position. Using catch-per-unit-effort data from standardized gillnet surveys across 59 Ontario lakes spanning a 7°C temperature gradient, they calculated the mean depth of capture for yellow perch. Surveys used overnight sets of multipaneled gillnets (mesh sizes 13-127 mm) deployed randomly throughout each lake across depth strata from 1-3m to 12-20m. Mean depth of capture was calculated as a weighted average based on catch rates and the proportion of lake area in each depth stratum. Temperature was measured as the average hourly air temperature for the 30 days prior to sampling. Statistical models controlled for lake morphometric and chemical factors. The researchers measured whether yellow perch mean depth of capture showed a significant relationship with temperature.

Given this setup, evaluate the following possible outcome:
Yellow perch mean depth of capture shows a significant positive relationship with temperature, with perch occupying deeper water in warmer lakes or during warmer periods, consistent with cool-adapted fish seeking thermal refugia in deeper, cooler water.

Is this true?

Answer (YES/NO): NO